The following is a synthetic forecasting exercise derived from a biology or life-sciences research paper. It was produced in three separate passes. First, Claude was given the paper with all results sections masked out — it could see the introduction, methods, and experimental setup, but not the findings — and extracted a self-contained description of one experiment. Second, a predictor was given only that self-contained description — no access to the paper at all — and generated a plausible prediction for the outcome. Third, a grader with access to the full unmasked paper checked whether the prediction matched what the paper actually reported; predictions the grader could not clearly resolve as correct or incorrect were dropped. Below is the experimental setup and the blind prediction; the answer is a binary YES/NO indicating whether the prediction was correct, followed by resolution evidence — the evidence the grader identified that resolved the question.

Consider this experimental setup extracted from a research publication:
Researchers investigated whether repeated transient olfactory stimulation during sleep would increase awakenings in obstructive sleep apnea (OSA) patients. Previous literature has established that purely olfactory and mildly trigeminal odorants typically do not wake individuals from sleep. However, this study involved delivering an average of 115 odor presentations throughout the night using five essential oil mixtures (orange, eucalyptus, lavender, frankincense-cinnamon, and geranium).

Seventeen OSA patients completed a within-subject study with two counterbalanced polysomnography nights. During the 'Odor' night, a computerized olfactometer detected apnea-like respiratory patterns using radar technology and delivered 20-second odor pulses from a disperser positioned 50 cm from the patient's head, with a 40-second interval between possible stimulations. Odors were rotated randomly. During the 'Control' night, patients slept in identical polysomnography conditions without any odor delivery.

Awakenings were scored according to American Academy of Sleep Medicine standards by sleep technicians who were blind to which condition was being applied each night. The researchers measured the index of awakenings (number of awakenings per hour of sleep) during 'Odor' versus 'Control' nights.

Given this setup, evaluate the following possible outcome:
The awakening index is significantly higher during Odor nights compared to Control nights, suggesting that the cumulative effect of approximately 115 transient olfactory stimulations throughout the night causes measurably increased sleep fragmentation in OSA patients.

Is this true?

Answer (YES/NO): NO